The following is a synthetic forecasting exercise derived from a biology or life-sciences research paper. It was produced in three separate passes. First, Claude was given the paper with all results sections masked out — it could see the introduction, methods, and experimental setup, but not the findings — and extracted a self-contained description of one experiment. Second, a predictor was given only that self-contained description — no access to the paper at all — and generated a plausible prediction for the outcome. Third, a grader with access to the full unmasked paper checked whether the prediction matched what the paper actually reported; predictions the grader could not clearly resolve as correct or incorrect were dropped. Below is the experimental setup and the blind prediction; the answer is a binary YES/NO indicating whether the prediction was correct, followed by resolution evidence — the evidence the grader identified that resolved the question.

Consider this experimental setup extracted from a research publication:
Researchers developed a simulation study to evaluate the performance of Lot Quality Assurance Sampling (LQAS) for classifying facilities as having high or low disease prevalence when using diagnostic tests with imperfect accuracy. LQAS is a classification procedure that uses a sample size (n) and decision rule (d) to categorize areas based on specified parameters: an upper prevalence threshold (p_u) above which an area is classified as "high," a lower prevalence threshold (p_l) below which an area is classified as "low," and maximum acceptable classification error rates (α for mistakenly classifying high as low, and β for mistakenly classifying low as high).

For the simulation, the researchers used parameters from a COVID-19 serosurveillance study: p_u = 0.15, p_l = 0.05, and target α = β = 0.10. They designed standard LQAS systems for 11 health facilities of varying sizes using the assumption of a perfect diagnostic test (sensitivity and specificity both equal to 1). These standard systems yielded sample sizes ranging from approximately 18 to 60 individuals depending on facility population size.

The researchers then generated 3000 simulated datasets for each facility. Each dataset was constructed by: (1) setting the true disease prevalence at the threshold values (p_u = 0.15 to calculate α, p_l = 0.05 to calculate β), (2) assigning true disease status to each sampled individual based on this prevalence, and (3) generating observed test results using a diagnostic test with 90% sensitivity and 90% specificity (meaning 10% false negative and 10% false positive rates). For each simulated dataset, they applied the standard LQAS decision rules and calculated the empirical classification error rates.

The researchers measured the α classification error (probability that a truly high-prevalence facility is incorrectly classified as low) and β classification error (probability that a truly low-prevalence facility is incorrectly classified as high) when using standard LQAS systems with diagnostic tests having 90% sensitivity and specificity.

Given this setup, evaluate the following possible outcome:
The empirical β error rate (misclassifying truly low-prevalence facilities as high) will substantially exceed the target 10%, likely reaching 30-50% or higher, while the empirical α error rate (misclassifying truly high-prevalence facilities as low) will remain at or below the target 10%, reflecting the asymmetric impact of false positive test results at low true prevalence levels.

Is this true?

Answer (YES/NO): NO